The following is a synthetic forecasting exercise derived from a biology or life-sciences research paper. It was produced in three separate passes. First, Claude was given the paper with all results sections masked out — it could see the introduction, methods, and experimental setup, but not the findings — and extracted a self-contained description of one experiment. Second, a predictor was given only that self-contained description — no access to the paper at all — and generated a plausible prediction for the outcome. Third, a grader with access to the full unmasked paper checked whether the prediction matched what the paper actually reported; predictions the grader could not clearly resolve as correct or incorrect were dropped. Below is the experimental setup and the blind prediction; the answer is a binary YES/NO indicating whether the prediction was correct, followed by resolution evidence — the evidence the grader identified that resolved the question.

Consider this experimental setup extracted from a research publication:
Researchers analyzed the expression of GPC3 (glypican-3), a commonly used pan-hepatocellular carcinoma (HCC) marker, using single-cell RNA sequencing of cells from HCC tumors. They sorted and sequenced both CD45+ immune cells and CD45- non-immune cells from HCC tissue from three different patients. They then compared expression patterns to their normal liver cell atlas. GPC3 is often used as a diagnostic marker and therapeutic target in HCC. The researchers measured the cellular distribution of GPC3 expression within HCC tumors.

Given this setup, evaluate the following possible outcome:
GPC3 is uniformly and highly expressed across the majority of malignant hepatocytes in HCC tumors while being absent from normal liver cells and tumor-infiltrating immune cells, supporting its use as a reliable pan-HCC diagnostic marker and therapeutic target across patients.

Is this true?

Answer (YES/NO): NO